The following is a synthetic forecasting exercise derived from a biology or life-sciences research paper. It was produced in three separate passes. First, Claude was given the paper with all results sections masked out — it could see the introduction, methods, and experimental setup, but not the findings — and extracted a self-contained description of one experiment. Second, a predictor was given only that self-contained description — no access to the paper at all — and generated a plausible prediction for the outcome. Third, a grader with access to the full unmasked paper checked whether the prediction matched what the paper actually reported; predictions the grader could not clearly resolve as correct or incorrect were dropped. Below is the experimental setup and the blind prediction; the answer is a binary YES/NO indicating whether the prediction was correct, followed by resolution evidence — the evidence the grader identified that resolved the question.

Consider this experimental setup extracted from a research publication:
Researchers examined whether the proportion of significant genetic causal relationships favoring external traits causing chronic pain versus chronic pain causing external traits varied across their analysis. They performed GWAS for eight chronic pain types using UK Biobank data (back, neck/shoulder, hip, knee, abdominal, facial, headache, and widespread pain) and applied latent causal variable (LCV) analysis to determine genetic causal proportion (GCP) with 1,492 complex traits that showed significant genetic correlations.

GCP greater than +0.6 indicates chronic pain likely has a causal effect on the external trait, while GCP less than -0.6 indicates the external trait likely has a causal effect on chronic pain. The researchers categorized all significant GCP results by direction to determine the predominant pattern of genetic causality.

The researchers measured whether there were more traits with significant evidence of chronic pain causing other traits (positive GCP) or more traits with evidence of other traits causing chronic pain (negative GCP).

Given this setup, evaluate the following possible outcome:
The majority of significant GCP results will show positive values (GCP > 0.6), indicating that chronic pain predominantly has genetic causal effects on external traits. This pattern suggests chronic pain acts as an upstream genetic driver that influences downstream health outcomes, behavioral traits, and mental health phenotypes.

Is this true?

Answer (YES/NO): NO